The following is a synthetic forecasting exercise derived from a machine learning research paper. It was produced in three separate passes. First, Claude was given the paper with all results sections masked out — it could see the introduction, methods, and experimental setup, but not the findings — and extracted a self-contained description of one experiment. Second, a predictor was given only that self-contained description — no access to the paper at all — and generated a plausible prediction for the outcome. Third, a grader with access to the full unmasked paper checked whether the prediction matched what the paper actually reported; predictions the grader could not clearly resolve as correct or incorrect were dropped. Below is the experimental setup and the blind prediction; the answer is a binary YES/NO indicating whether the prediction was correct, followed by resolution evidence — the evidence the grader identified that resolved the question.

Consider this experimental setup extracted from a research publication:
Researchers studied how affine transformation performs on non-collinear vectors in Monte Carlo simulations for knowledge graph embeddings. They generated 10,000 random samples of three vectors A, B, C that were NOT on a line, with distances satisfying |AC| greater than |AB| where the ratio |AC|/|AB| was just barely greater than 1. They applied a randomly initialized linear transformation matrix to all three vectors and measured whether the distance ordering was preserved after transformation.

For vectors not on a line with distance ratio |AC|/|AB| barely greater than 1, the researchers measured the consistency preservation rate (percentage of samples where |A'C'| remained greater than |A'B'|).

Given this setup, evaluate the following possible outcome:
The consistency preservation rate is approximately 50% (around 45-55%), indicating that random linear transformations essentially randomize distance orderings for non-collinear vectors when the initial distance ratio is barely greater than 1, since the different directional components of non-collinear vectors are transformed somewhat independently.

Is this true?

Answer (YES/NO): NO